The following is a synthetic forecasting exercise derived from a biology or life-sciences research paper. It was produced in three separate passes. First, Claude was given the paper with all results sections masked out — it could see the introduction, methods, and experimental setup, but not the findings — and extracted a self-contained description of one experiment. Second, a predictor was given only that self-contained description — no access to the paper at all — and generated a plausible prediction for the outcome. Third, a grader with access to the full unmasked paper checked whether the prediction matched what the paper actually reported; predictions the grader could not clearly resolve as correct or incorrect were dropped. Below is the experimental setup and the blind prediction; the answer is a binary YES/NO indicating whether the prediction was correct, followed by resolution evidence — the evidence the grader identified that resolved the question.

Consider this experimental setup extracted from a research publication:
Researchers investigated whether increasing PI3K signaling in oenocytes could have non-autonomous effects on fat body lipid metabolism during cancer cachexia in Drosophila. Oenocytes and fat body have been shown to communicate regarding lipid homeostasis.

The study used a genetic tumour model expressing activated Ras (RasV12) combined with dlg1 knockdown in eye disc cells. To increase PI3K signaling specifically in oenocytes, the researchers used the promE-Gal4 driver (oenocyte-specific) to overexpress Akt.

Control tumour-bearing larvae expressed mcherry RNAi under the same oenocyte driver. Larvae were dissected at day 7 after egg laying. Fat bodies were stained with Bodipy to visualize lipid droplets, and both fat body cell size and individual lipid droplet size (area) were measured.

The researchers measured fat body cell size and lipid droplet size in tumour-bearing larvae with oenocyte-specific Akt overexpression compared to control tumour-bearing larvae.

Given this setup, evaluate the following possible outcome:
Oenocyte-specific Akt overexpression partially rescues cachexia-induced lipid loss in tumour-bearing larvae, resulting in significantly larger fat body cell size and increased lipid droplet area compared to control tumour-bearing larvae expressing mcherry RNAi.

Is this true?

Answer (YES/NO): NO